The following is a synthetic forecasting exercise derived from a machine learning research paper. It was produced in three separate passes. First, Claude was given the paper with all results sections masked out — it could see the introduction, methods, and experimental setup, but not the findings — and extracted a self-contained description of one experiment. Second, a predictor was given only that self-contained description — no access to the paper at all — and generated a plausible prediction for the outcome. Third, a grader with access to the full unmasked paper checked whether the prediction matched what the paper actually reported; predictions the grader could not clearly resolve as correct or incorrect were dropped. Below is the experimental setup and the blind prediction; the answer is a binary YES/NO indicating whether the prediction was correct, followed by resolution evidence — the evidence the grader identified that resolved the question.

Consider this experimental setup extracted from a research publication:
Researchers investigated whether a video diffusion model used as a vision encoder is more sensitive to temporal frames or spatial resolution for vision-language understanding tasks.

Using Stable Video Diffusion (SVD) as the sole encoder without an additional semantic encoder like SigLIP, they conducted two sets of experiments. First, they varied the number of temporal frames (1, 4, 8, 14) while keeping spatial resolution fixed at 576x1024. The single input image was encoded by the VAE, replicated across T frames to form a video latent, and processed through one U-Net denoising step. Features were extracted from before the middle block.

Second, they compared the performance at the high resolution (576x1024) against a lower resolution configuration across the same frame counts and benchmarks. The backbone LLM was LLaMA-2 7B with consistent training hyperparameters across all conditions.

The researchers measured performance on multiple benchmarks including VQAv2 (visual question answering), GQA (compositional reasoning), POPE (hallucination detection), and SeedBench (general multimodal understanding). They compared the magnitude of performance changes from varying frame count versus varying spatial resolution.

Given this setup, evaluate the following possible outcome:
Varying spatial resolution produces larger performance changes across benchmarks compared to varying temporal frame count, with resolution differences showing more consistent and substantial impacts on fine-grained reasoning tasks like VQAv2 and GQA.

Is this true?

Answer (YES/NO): NO